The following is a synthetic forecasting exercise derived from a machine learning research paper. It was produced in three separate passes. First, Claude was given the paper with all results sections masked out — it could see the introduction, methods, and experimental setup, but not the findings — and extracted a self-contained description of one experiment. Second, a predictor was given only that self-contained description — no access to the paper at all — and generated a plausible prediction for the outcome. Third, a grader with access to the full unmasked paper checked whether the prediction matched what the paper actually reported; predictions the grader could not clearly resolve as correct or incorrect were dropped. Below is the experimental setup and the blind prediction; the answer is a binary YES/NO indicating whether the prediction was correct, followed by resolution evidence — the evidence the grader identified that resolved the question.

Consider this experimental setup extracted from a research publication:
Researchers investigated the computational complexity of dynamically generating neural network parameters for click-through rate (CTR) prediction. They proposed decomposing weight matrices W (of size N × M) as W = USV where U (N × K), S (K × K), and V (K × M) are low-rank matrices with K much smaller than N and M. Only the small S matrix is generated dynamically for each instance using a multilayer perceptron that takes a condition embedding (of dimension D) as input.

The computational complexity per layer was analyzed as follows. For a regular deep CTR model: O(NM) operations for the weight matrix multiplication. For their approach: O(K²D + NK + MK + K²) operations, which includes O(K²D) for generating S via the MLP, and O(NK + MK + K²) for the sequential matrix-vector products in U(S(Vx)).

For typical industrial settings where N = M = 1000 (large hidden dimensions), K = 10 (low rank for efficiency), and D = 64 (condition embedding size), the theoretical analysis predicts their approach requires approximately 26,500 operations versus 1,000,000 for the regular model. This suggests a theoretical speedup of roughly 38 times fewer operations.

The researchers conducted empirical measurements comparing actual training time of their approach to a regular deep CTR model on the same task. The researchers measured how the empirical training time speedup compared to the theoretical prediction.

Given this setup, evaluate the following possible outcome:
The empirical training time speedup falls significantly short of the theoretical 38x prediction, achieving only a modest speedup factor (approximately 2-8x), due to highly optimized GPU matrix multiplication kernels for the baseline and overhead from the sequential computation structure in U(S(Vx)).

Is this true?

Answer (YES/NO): NO